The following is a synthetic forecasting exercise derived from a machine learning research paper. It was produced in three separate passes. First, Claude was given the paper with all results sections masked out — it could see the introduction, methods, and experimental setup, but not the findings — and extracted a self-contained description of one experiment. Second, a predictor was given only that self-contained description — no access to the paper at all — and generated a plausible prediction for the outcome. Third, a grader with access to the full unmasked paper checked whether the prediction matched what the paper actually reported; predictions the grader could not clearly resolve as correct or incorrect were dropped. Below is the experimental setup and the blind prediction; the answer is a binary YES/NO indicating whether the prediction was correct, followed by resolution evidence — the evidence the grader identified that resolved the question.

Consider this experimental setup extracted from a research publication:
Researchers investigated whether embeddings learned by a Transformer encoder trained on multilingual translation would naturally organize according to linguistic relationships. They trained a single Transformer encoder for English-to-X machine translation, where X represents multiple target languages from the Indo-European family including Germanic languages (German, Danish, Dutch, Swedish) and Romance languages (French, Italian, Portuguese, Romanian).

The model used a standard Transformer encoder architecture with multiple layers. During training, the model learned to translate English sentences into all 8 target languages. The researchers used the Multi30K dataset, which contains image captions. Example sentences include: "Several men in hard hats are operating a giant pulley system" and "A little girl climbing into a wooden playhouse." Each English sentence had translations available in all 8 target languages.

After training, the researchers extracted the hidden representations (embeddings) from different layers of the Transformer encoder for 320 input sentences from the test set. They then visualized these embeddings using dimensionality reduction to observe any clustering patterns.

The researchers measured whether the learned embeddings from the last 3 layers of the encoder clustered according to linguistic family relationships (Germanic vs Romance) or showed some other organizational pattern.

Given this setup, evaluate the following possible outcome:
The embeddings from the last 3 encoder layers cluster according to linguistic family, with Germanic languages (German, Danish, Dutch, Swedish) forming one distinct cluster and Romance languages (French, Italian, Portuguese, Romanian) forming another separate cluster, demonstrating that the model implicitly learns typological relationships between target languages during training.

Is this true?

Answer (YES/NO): YES